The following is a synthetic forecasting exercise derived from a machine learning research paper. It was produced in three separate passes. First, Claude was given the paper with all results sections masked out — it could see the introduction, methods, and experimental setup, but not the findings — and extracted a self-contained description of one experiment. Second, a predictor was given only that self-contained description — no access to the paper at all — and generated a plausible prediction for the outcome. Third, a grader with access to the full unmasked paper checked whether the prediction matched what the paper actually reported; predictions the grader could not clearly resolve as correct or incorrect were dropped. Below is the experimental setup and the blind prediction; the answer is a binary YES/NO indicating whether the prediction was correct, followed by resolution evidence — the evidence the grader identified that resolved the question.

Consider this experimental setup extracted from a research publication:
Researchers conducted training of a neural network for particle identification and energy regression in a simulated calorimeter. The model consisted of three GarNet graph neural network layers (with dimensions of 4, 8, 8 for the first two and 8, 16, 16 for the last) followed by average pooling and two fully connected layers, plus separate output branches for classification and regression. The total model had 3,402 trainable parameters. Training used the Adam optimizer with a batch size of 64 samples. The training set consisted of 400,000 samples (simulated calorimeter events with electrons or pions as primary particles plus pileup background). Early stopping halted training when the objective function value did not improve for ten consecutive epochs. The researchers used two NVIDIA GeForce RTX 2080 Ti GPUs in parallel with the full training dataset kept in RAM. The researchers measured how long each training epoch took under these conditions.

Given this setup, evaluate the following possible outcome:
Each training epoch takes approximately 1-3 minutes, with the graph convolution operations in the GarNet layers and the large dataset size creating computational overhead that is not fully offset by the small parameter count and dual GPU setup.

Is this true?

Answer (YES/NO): NO